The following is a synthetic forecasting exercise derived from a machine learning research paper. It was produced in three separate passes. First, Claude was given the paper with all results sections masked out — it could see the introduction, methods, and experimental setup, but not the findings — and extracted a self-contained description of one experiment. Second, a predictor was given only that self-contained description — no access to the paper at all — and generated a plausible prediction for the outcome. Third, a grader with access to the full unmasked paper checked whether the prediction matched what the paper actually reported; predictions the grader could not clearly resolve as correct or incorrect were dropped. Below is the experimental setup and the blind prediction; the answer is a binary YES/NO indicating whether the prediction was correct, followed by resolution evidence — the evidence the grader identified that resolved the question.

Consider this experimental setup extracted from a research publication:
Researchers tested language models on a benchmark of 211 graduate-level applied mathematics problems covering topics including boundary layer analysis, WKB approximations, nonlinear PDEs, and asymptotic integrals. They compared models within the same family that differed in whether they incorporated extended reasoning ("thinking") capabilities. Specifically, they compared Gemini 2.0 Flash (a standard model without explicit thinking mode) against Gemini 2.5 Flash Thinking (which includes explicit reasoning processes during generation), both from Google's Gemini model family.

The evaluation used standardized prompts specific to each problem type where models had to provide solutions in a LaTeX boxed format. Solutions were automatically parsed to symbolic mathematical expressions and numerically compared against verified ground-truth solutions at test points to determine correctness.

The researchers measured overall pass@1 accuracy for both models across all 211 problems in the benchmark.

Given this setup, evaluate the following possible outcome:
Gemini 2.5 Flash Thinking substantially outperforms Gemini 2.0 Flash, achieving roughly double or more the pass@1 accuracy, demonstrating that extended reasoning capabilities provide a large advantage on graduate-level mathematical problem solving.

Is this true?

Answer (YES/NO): YES